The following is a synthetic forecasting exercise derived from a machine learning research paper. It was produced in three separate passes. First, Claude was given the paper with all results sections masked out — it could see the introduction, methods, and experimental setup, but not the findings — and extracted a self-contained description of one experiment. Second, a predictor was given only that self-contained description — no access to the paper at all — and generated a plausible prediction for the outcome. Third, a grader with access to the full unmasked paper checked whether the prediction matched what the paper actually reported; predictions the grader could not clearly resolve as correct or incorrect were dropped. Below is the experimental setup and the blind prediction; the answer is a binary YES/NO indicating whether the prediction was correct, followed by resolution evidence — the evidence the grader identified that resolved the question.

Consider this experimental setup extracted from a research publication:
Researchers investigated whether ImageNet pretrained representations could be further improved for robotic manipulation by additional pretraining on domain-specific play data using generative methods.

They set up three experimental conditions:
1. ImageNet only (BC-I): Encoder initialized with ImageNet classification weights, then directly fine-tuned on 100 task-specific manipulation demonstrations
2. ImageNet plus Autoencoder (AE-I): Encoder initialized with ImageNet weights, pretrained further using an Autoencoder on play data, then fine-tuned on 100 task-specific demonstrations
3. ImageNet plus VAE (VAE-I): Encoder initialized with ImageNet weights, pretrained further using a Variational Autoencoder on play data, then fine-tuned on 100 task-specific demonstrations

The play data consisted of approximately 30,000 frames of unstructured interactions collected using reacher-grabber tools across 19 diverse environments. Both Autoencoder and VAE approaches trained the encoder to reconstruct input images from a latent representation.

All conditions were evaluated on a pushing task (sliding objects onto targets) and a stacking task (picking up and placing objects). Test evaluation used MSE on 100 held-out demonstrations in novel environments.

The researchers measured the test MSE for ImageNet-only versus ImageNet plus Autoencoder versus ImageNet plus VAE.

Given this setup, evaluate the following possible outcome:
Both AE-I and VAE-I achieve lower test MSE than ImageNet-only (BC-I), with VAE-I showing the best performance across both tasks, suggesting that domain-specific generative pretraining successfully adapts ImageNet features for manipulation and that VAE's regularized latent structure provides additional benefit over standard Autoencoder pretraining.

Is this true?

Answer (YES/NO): NO